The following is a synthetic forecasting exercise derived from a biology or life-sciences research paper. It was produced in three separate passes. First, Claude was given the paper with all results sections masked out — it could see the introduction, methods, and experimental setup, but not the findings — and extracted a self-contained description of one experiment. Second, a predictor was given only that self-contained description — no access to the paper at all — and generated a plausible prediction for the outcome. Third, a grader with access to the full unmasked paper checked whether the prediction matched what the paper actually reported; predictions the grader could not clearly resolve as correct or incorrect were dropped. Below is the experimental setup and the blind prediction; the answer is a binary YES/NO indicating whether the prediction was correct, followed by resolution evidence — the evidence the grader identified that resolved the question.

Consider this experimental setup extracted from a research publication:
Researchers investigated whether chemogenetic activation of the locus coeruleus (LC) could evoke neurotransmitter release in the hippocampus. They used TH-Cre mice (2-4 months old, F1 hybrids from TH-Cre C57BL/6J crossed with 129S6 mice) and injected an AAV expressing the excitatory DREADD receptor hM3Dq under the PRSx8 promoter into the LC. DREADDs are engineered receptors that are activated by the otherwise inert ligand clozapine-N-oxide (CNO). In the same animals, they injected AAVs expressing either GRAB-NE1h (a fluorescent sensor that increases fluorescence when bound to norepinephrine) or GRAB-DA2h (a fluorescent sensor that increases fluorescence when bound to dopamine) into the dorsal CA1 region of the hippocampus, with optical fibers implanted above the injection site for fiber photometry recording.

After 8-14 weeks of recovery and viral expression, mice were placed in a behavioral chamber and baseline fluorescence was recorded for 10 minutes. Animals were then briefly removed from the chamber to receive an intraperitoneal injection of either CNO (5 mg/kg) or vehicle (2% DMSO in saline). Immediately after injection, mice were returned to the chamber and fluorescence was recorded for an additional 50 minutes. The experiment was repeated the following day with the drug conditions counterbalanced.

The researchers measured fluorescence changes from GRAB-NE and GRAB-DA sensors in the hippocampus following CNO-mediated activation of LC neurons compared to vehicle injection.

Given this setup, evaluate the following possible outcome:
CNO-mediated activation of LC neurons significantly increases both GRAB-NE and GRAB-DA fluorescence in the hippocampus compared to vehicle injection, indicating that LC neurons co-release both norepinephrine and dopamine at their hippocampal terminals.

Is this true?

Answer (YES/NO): YES